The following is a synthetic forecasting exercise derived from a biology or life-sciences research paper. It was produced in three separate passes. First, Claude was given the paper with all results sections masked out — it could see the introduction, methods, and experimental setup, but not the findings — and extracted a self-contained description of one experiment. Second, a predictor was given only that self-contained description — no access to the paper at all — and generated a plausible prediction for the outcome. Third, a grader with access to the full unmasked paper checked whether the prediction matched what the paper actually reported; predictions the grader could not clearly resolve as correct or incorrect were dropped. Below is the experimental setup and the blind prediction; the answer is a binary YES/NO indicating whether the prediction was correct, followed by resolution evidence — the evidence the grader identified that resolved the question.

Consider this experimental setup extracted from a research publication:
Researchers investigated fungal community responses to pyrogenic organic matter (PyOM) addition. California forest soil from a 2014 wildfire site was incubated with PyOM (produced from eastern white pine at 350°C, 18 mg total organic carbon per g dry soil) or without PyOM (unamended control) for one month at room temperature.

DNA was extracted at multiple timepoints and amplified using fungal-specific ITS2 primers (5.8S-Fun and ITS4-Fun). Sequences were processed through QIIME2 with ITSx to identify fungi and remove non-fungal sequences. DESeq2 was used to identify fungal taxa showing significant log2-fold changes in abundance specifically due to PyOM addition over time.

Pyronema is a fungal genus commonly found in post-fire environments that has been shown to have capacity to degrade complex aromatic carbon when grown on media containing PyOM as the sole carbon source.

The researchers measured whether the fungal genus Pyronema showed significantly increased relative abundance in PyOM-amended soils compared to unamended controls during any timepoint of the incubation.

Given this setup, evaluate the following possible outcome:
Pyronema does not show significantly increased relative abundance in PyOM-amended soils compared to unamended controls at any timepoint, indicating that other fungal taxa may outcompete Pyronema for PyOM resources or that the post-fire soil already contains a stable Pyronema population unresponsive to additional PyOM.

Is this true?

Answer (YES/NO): YES